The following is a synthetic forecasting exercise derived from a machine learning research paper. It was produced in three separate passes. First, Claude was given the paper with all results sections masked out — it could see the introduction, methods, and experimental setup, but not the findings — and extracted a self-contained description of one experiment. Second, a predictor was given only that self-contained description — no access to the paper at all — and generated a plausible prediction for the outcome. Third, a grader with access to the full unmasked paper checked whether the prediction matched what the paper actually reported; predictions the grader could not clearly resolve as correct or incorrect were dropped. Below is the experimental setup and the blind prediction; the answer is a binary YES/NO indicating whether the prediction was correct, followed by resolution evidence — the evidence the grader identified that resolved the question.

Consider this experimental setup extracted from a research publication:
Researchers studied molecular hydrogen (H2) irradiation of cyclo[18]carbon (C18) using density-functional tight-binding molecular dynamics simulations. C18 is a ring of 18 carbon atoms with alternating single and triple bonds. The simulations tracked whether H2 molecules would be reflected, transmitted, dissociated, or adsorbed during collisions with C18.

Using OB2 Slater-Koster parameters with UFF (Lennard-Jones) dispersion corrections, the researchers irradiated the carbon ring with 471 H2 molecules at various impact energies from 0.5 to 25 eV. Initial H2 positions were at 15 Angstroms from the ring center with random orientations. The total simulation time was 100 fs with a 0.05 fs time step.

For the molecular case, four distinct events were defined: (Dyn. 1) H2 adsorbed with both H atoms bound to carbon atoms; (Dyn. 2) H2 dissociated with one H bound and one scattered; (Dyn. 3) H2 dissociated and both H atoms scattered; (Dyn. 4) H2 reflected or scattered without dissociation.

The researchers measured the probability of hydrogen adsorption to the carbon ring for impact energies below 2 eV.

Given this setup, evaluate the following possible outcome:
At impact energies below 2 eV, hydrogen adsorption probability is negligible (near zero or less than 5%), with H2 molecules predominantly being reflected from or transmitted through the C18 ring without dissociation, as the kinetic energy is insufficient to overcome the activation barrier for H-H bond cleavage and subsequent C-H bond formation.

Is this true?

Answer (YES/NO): YES